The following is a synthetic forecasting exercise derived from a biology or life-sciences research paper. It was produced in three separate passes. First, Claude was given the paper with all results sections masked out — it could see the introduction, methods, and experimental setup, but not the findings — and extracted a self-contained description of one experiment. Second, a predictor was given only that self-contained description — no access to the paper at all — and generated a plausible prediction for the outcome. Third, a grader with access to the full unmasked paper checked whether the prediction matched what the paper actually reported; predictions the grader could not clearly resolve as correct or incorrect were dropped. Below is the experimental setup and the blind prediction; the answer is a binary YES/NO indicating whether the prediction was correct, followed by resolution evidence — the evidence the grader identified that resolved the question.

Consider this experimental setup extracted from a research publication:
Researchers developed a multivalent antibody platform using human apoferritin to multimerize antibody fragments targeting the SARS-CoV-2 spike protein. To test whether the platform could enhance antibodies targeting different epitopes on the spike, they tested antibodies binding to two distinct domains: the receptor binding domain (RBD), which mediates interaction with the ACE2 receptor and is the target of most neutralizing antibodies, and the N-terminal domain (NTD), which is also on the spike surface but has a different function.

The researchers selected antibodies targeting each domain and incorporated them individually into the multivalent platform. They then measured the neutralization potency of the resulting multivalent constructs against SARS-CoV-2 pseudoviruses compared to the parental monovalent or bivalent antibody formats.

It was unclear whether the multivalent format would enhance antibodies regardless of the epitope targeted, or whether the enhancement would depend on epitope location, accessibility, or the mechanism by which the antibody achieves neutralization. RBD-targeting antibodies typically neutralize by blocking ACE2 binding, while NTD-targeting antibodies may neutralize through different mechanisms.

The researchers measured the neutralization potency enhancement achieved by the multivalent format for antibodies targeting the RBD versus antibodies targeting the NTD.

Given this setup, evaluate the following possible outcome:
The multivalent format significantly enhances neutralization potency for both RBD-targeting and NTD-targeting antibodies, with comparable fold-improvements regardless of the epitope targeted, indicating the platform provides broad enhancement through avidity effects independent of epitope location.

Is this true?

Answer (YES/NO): YES